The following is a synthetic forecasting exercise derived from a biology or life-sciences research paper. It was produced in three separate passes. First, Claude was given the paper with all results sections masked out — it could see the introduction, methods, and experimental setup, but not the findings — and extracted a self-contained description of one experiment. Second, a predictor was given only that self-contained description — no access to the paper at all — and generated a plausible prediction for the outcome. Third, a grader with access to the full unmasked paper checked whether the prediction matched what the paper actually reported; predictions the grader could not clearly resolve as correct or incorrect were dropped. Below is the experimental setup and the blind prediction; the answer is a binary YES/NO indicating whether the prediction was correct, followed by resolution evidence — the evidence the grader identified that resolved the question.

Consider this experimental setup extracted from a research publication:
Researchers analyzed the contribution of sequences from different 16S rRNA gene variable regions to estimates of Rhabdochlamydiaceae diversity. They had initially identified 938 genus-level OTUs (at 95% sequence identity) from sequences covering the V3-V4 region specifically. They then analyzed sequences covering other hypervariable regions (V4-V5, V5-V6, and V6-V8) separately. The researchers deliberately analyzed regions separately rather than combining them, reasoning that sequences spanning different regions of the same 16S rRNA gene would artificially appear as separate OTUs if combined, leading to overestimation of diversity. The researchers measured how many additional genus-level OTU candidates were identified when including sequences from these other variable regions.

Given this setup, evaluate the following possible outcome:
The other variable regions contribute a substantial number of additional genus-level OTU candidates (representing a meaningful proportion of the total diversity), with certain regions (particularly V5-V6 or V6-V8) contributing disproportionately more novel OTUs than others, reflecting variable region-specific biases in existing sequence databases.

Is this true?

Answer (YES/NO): NO